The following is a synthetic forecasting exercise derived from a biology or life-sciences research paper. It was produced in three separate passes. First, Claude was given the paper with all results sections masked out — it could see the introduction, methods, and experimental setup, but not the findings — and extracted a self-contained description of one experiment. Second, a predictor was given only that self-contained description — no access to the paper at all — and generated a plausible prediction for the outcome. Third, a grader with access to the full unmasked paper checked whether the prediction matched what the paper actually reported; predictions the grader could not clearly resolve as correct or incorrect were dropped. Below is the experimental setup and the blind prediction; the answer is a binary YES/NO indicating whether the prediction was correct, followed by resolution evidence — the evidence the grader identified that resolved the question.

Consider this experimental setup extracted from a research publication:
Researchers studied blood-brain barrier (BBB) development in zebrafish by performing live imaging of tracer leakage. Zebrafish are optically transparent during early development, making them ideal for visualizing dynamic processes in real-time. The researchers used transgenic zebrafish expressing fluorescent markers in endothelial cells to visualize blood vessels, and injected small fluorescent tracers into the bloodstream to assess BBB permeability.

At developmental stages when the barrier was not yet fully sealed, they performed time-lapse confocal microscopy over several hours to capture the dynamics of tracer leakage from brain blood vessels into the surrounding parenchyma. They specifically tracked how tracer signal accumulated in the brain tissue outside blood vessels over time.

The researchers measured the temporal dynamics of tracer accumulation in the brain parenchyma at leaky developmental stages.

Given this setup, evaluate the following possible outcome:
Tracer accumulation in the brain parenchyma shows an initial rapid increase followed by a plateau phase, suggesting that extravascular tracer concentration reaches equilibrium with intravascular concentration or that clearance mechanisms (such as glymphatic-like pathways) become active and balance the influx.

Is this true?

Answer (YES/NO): NO